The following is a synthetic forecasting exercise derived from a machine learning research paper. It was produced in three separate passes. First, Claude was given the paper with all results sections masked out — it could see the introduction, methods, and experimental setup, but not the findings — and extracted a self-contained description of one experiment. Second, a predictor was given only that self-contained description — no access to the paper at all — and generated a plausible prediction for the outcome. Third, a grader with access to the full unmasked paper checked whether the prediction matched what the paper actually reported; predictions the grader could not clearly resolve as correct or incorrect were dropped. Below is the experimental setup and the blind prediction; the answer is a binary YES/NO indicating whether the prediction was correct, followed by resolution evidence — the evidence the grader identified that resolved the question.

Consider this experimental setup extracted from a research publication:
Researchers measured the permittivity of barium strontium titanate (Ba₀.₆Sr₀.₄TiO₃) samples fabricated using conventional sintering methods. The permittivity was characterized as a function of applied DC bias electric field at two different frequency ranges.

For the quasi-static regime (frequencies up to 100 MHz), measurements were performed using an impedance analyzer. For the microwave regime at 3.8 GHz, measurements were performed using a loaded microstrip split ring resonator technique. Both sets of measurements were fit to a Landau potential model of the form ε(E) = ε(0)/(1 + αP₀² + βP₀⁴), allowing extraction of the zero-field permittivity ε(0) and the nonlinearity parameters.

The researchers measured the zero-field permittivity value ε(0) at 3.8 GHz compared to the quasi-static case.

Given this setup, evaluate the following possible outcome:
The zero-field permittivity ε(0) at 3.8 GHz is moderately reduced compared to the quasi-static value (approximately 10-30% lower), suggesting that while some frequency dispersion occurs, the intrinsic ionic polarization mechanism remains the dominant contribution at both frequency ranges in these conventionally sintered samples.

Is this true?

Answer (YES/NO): NO